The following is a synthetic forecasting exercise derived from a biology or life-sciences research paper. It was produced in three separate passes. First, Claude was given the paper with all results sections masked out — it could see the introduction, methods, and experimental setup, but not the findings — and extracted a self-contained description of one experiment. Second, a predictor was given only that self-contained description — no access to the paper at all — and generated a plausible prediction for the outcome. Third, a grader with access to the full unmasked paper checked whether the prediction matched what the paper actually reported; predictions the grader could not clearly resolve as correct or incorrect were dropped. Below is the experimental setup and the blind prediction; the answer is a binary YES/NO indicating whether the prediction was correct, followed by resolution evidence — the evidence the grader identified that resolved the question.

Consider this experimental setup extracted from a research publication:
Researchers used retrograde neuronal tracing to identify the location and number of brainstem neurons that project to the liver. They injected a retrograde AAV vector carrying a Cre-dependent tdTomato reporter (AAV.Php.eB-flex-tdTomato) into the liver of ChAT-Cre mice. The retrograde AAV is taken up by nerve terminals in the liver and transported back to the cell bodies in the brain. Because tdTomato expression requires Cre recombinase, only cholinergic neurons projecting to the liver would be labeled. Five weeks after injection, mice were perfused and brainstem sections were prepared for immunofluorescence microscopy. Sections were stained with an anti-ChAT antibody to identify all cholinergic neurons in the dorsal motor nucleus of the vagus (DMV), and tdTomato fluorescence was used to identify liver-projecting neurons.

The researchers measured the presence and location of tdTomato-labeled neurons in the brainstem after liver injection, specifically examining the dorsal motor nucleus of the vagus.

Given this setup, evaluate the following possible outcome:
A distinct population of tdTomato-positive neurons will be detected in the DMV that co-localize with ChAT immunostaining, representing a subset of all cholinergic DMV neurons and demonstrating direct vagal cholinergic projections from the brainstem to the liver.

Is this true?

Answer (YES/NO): YES